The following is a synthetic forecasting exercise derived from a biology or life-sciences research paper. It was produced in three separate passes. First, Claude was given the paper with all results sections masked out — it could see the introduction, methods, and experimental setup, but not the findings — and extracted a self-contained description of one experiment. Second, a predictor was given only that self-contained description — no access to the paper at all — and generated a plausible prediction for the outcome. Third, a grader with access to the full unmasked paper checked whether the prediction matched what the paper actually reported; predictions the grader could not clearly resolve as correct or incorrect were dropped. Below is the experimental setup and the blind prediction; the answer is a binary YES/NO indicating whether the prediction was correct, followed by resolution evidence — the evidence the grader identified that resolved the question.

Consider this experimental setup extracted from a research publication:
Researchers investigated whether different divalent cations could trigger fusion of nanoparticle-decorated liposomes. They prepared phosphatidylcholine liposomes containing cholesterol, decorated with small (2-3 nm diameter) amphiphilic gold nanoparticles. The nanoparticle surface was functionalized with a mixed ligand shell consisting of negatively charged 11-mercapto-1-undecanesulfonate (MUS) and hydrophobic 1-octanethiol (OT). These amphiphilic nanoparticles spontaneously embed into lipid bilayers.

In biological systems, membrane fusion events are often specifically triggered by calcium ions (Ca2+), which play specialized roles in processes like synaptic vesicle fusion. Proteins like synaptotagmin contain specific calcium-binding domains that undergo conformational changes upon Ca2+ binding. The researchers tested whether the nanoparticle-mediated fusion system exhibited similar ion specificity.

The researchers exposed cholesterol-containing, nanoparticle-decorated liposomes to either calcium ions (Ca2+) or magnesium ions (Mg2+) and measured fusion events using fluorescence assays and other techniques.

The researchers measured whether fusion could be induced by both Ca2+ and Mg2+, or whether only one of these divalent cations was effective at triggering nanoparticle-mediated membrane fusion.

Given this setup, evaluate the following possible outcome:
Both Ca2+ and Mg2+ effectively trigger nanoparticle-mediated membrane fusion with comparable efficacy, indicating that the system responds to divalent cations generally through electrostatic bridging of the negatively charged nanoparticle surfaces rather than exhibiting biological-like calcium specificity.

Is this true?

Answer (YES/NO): YES